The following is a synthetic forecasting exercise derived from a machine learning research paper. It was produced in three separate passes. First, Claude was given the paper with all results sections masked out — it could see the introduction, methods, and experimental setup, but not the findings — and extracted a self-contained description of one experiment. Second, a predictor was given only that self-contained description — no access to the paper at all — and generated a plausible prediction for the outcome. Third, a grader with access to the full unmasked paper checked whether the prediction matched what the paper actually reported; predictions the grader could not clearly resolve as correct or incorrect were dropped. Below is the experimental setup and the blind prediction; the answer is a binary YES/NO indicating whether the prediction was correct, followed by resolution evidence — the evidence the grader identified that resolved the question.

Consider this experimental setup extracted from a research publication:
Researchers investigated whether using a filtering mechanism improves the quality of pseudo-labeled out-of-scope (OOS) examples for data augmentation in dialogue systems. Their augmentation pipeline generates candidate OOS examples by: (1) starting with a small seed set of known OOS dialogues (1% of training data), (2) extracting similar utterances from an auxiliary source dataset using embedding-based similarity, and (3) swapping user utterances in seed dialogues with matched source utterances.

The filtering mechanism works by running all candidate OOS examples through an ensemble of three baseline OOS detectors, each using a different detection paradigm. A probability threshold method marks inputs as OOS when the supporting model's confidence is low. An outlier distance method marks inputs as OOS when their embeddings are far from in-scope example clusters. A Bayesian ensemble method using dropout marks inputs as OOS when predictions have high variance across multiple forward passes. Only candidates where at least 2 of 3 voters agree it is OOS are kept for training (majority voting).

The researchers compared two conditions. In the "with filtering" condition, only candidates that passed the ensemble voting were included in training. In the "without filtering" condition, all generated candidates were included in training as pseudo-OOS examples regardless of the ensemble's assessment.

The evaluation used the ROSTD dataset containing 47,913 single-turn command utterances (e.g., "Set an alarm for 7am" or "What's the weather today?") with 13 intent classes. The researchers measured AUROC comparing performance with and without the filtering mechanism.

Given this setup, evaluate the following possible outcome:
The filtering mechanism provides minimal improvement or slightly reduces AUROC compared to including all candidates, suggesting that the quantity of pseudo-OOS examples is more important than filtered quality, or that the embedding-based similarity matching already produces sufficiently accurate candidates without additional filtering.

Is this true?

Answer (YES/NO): NO